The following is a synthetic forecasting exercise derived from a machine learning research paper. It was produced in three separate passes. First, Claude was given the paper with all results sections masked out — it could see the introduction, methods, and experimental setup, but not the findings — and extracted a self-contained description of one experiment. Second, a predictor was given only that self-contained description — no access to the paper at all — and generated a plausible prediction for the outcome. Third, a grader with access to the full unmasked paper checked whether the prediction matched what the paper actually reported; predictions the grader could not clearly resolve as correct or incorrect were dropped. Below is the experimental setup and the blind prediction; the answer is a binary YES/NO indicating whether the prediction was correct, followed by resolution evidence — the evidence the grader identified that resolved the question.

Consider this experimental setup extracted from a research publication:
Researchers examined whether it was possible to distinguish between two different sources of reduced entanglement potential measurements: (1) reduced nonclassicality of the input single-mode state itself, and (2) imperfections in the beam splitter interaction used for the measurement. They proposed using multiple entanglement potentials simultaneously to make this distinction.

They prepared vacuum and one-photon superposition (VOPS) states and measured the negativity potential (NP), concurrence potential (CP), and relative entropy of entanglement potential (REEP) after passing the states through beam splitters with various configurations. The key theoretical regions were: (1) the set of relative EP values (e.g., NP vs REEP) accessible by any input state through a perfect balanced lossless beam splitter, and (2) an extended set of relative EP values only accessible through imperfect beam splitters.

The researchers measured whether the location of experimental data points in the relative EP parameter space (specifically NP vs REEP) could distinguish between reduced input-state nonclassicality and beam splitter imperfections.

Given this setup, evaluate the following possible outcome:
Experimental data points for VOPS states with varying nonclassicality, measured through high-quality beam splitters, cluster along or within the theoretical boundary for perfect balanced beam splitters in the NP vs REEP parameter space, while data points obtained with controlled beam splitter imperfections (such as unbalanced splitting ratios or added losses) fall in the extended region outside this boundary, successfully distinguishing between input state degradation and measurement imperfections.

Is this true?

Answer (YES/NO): YES